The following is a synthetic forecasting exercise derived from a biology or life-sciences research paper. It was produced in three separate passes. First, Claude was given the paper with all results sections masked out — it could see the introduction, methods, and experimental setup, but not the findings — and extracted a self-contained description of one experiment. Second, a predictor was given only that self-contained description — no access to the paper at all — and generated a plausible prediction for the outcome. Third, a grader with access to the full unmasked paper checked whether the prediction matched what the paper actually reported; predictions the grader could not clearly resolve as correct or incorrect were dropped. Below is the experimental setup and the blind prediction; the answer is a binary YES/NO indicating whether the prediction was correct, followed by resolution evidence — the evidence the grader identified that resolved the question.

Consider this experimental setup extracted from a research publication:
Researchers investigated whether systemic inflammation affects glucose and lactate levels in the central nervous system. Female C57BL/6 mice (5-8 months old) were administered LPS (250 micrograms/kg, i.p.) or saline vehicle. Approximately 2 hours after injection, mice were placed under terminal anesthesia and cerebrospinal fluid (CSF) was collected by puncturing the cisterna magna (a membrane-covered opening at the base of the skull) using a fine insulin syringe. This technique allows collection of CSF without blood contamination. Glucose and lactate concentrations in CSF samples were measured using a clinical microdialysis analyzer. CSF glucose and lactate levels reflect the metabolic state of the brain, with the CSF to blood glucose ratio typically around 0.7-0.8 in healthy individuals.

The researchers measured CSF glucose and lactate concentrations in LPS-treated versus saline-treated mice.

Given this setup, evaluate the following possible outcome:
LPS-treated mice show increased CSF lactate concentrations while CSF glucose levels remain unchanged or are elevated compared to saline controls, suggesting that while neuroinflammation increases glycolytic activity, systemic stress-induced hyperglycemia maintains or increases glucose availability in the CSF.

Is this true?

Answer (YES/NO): NO